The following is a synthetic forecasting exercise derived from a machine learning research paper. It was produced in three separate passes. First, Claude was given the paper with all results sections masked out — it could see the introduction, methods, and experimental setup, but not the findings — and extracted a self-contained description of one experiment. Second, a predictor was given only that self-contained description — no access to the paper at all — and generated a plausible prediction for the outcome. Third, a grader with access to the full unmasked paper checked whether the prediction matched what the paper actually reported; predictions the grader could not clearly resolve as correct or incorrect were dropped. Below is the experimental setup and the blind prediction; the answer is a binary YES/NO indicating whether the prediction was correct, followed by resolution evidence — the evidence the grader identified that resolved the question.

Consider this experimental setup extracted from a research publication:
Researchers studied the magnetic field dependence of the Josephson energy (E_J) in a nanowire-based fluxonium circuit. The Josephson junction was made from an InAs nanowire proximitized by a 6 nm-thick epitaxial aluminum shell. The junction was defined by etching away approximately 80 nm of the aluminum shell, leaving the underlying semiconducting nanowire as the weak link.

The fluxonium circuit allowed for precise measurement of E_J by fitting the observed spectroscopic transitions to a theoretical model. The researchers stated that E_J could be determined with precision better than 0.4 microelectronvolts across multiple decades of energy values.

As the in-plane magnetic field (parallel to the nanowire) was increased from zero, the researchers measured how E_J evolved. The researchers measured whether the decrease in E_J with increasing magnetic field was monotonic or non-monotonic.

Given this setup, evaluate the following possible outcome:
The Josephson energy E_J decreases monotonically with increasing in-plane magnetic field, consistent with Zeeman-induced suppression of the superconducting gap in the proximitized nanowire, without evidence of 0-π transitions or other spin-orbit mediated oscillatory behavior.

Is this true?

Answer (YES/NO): NO